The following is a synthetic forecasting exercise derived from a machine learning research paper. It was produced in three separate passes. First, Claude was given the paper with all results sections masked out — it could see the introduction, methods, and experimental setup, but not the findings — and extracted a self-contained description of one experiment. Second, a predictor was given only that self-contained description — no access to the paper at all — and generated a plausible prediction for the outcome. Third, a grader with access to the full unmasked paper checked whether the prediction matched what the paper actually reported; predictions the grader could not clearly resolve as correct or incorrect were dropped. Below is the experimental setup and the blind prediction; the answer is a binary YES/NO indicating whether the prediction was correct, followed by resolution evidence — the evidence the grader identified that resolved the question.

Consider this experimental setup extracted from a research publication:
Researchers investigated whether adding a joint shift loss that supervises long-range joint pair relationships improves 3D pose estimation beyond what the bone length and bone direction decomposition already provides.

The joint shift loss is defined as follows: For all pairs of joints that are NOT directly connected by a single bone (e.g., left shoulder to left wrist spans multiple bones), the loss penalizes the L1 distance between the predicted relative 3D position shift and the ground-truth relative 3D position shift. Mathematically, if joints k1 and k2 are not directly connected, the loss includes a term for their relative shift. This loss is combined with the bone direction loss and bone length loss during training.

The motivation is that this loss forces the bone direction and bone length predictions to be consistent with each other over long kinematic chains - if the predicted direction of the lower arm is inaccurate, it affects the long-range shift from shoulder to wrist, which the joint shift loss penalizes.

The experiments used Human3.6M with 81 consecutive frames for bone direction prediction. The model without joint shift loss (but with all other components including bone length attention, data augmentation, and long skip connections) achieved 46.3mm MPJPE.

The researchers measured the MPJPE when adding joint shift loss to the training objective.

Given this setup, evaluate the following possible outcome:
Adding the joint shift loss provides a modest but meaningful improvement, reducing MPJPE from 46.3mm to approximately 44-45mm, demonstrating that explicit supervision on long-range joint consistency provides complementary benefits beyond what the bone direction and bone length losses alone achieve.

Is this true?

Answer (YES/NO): NO